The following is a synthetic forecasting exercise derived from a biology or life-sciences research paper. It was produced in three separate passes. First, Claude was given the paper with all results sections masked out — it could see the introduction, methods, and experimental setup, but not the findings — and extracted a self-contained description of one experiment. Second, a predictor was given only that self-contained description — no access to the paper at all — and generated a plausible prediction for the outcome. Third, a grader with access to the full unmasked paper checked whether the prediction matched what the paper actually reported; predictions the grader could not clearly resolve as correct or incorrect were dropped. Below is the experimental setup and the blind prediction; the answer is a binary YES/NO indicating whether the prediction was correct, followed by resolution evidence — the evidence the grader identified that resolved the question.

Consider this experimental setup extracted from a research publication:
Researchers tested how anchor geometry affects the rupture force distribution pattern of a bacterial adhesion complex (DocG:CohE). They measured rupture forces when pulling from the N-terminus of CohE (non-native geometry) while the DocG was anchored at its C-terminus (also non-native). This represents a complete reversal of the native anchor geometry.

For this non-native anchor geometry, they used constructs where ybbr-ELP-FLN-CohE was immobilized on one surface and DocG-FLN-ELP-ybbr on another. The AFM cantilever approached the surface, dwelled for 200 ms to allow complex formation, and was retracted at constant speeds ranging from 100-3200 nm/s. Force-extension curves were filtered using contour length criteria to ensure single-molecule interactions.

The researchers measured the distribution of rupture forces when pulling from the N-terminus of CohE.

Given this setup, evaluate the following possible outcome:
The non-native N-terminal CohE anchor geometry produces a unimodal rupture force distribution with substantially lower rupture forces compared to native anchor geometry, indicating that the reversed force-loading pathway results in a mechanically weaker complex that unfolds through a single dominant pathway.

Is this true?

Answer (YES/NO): NO